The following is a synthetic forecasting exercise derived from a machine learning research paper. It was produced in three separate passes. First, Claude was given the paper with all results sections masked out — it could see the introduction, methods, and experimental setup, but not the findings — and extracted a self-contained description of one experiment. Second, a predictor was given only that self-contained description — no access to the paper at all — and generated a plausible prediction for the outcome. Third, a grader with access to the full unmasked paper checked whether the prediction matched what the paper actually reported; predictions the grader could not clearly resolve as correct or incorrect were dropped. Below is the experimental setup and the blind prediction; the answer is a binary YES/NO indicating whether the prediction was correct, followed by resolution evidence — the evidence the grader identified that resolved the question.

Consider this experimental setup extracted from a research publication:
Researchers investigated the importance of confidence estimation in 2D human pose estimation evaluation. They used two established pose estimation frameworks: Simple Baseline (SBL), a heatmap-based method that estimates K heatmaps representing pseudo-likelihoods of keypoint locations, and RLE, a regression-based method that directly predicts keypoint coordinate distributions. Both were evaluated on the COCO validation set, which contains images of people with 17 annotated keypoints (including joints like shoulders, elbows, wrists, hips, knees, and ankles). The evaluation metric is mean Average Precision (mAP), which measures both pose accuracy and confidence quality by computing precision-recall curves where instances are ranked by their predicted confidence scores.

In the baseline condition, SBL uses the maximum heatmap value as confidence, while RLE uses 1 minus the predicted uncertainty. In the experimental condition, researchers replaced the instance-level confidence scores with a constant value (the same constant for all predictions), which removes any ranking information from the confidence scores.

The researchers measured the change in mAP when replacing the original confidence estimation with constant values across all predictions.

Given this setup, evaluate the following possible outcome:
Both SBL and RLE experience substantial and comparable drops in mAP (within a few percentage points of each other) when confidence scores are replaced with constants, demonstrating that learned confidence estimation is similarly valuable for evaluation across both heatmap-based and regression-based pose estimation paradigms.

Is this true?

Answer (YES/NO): YES